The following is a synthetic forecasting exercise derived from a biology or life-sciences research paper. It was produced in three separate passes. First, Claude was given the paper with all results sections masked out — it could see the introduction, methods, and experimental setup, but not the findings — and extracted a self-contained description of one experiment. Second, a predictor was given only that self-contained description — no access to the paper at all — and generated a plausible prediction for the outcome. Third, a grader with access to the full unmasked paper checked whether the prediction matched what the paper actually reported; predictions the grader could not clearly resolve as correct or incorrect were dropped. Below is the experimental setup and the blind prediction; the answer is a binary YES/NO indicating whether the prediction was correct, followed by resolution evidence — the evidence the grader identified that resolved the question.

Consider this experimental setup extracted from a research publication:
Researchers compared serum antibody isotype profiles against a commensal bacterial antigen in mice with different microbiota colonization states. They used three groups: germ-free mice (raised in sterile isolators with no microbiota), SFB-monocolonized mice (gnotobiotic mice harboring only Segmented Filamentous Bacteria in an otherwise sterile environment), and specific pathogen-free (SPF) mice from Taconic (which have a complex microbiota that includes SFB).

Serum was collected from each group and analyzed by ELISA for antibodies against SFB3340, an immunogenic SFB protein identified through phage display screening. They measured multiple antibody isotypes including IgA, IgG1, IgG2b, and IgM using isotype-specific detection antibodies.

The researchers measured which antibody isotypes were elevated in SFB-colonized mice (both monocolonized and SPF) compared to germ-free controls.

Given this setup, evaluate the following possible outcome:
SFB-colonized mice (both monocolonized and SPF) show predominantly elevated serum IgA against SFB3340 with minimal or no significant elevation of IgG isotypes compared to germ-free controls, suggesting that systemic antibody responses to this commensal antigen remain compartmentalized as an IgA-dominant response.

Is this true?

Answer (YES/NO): NO